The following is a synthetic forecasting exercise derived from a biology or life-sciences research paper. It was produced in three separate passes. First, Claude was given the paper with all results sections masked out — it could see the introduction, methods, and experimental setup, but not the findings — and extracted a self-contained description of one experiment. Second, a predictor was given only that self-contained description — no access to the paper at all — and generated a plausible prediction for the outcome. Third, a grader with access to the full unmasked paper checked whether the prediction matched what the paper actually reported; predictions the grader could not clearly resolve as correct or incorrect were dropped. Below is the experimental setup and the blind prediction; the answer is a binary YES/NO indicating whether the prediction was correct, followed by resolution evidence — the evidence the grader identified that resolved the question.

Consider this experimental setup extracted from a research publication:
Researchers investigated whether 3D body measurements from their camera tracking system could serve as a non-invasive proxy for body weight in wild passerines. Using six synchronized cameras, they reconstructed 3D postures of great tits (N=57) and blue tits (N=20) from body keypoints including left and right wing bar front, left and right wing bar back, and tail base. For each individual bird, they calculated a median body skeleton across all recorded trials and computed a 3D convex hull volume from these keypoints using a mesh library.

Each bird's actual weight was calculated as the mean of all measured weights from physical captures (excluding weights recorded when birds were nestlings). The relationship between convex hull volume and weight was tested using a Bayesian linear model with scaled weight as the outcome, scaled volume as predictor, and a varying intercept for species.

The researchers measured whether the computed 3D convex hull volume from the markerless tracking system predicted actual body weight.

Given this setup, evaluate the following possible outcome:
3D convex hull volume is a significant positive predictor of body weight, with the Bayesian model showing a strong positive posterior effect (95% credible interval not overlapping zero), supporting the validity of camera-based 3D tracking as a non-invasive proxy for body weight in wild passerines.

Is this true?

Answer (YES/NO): YES